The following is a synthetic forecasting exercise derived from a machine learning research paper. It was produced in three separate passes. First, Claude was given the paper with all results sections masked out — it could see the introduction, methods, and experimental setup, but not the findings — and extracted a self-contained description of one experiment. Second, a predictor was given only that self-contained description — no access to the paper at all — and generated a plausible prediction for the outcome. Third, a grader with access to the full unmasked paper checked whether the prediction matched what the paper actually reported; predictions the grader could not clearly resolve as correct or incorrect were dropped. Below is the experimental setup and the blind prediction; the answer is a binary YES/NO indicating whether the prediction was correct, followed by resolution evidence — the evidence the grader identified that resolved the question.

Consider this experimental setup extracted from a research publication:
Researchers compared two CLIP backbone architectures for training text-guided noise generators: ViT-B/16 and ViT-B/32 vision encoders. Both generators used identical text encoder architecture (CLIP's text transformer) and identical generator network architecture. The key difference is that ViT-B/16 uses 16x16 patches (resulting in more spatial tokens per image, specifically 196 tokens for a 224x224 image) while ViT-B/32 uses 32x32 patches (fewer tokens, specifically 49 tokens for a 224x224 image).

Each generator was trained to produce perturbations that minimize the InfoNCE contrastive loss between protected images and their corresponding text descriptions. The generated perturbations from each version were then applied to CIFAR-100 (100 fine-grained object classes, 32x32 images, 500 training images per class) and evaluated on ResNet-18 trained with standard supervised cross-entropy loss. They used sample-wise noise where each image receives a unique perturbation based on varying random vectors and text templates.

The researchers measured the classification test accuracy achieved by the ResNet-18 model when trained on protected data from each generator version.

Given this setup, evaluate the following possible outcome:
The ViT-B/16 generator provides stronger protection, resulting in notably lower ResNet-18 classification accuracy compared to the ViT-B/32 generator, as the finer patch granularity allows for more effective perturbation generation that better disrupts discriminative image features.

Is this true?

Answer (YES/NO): NO